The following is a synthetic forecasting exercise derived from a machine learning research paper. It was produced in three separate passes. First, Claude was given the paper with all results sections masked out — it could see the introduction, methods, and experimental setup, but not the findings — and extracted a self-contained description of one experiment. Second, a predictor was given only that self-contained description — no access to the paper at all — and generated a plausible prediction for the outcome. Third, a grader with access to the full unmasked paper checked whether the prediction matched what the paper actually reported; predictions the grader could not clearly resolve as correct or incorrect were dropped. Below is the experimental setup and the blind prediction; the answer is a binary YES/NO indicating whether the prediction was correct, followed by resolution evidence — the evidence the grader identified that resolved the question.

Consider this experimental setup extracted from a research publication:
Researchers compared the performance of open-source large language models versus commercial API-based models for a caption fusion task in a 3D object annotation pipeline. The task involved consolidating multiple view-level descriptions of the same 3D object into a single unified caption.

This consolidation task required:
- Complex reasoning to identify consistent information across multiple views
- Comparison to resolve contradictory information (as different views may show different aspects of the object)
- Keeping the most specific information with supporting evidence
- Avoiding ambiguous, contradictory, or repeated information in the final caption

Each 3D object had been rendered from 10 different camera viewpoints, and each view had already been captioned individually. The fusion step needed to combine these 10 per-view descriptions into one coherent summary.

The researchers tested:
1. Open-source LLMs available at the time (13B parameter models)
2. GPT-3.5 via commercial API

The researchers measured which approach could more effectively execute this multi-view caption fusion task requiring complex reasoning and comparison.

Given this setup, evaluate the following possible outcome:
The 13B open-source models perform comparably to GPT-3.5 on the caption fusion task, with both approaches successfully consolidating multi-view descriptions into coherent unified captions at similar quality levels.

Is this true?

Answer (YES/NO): NO